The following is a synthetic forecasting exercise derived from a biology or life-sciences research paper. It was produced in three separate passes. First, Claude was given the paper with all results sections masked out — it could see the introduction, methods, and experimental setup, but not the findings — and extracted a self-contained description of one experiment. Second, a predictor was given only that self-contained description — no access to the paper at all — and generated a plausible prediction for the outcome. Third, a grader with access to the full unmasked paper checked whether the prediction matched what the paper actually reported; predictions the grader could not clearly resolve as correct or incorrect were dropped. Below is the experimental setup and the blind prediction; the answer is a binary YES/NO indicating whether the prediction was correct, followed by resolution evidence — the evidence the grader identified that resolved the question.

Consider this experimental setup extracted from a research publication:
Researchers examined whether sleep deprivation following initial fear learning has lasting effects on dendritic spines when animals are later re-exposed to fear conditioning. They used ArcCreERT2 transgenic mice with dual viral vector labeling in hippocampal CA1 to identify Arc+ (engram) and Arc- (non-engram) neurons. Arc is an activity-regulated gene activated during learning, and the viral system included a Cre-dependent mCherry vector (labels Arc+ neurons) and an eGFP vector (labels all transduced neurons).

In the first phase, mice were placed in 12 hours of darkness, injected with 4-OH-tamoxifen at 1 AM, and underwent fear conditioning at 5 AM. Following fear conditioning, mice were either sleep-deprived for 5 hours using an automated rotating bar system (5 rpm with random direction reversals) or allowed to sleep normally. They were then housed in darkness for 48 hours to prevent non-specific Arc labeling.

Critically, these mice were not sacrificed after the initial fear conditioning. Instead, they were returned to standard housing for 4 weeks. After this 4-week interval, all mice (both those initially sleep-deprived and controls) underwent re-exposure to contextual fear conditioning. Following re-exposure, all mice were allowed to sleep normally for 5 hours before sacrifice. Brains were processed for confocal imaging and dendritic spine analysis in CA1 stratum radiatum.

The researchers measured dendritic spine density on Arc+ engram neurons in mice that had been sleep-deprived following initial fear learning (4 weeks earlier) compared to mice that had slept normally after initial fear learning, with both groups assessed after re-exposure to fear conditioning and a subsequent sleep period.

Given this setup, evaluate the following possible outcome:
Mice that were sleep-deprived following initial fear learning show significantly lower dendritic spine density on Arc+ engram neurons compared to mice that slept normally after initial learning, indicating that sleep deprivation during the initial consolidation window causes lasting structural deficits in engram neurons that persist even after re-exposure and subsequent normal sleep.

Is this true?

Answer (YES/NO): NO